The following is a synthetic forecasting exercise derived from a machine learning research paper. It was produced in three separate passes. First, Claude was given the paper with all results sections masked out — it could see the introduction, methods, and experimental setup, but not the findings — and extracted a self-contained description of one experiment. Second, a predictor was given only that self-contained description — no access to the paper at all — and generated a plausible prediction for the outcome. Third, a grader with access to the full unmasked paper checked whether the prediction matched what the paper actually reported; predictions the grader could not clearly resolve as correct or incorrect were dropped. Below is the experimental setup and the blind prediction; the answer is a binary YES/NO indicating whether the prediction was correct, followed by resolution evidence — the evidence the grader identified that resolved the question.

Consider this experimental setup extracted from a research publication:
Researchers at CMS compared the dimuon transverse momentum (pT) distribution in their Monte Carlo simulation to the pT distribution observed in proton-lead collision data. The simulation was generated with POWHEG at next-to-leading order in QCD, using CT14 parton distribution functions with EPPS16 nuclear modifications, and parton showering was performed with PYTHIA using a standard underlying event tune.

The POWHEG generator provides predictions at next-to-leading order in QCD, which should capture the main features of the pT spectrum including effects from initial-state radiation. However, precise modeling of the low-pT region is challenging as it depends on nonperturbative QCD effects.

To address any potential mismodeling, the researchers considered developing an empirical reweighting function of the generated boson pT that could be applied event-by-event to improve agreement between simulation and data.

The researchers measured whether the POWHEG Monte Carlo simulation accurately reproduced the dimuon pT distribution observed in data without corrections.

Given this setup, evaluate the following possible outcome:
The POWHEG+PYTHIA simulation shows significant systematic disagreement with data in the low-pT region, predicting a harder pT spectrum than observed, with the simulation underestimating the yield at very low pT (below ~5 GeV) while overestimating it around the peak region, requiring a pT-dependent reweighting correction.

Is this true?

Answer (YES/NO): NO